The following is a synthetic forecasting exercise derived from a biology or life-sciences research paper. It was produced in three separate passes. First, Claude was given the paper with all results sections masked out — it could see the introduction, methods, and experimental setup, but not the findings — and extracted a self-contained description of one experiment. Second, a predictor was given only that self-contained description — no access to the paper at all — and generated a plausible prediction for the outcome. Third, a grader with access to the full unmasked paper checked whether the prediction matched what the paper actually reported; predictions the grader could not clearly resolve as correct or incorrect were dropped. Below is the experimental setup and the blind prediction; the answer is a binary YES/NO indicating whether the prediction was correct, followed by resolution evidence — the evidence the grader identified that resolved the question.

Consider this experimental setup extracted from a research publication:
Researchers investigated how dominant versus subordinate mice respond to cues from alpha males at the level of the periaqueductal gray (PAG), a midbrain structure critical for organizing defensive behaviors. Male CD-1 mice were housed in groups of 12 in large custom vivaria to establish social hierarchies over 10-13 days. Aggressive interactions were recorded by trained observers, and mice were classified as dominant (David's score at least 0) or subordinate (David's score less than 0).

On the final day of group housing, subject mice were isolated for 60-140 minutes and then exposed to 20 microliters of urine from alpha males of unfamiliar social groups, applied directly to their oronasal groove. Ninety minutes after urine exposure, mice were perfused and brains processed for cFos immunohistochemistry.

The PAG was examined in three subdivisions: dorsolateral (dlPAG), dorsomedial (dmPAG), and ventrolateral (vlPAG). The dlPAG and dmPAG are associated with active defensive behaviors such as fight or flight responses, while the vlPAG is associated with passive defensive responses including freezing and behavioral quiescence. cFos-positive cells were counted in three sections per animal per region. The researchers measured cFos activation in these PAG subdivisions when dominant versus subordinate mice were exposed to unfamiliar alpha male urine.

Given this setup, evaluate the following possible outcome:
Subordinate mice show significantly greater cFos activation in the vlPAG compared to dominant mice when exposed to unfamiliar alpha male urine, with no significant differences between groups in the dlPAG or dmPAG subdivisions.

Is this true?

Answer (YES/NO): NO